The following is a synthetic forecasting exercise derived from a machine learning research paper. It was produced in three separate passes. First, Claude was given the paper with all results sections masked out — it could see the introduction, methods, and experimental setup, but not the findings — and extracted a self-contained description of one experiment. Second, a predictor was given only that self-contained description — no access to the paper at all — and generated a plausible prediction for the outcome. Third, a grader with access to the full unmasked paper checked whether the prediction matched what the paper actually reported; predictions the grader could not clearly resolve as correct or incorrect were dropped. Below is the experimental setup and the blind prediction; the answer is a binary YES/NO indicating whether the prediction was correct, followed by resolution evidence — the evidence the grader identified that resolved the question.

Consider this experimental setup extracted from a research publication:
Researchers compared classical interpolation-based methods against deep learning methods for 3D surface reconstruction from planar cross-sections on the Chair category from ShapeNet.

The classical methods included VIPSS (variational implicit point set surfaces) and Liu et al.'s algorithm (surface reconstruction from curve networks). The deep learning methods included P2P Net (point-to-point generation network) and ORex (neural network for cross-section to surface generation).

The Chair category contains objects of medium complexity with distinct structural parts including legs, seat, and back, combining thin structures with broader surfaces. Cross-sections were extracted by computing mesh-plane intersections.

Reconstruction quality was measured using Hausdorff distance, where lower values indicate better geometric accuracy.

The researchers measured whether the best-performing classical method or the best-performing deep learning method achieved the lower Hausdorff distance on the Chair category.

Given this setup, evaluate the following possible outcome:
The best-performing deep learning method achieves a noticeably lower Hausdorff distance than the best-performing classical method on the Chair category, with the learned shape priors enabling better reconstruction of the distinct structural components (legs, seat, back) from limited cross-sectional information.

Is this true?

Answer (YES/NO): YES